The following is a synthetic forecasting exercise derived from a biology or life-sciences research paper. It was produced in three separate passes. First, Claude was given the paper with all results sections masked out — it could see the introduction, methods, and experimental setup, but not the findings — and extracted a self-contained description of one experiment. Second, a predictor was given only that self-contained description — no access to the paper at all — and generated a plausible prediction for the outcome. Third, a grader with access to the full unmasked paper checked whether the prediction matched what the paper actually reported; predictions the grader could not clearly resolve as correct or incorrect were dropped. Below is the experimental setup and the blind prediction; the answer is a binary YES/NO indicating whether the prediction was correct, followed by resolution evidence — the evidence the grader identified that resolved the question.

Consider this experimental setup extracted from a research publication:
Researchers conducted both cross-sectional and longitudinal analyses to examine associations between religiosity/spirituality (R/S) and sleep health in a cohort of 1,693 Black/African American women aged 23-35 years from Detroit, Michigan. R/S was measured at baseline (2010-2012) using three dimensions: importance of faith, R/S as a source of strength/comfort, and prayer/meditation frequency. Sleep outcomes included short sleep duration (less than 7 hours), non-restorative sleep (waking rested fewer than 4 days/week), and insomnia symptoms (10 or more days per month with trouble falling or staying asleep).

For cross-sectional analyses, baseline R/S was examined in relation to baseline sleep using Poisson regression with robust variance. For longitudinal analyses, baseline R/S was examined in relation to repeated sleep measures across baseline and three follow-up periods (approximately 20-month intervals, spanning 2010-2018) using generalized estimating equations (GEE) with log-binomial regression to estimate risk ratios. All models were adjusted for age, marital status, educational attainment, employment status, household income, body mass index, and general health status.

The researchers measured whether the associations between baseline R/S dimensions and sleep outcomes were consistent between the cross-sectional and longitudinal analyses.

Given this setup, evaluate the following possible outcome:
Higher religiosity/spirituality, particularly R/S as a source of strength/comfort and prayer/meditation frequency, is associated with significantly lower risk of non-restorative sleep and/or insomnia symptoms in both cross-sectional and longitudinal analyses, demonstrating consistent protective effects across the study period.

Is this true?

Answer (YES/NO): NO